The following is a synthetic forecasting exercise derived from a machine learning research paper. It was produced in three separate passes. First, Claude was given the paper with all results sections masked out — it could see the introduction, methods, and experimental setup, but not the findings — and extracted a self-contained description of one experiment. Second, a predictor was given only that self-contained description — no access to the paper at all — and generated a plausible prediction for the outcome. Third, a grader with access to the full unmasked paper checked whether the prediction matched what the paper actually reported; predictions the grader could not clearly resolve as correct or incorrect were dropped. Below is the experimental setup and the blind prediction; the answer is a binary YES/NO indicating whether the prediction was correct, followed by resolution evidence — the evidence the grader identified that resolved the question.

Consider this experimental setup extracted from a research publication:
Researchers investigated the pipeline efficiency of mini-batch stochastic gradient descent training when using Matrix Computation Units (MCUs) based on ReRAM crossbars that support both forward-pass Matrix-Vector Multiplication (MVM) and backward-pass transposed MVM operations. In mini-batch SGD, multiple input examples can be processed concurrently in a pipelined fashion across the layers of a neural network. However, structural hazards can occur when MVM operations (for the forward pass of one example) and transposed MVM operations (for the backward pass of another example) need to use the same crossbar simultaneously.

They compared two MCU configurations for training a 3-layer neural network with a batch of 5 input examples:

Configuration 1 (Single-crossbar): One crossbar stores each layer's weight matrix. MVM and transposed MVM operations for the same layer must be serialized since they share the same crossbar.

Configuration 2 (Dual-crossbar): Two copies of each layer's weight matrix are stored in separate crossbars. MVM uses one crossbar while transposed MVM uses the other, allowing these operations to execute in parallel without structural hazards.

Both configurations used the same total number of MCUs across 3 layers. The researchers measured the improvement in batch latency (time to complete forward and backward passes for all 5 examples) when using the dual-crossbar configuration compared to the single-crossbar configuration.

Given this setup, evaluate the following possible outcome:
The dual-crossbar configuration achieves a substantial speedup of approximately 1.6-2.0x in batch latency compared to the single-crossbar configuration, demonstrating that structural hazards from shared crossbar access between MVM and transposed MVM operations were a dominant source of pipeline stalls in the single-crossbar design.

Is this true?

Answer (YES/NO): NO